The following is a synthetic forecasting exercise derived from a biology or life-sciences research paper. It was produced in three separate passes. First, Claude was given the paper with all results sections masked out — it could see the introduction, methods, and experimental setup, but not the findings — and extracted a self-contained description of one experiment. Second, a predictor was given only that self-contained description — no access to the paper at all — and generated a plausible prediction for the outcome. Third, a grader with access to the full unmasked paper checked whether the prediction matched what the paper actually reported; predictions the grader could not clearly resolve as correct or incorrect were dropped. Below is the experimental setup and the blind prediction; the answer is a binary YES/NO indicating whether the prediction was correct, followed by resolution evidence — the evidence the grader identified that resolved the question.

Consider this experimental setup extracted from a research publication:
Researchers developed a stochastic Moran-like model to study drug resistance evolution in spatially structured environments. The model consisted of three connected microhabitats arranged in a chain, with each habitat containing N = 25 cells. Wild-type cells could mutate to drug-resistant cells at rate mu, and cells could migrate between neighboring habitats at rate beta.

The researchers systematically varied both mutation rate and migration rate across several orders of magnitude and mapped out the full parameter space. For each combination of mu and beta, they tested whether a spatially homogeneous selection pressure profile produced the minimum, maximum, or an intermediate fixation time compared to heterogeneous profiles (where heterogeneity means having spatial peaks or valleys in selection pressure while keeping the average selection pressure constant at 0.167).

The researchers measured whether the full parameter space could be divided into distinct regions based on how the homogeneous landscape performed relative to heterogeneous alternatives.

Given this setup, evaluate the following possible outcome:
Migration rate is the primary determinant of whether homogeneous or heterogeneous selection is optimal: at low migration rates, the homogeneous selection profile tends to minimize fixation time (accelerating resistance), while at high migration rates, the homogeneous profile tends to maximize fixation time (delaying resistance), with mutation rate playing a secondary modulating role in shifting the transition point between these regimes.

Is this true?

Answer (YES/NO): NO